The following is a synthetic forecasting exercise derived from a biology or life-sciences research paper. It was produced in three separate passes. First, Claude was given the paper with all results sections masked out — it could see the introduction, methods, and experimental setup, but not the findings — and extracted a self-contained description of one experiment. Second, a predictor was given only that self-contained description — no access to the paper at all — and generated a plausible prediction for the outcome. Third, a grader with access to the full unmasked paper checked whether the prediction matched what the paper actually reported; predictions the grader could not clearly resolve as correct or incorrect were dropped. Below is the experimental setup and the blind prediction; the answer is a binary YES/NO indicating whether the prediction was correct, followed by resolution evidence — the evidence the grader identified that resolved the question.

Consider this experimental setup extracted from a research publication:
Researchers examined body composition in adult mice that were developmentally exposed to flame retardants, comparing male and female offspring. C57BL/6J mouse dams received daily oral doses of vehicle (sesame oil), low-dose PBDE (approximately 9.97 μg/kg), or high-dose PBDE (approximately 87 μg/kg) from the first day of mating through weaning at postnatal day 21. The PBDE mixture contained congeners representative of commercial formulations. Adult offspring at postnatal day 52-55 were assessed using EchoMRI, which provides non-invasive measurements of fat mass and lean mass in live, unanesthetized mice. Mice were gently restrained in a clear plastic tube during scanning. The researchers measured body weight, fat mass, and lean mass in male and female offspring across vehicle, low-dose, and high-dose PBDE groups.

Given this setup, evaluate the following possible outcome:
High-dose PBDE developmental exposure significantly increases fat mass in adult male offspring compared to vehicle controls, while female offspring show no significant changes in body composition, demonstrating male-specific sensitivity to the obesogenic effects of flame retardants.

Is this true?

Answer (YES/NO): YES